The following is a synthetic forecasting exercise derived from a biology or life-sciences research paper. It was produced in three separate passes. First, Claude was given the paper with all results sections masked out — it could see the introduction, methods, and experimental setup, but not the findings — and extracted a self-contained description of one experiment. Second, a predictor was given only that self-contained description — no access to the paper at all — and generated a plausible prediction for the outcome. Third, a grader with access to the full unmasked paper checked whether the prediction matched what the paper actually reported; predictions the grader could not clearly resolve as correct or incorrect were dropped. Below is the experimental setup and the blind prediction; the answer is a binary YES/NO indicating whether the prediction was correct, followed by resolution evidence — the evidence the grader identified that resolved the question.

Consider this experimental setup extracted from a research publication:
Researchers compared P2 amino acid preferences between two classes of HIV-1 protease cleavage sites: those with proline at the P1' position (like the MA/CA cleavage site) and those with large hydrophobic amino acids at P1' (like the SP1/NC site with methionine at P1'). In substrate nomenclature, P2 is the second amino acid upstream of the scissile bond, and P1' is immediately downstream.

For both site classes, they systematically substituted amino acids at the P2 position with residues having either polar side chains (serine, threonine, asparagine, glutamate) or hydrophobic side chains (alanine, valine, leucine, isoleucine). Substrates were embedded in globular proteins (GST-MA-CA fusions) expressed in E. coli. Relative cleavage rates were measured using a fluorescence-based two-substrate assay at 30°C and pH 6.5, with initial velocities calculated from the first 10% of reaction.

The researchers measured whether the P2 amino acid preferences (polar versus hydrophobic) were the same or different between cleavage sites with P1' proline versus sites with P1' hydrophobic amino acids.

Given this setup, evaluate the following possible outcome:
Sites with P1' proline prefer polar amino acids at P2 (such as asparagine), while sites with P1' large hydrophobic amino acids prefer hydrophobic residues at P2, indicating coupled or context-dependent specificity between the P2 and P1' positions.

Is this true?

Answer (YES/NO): YES